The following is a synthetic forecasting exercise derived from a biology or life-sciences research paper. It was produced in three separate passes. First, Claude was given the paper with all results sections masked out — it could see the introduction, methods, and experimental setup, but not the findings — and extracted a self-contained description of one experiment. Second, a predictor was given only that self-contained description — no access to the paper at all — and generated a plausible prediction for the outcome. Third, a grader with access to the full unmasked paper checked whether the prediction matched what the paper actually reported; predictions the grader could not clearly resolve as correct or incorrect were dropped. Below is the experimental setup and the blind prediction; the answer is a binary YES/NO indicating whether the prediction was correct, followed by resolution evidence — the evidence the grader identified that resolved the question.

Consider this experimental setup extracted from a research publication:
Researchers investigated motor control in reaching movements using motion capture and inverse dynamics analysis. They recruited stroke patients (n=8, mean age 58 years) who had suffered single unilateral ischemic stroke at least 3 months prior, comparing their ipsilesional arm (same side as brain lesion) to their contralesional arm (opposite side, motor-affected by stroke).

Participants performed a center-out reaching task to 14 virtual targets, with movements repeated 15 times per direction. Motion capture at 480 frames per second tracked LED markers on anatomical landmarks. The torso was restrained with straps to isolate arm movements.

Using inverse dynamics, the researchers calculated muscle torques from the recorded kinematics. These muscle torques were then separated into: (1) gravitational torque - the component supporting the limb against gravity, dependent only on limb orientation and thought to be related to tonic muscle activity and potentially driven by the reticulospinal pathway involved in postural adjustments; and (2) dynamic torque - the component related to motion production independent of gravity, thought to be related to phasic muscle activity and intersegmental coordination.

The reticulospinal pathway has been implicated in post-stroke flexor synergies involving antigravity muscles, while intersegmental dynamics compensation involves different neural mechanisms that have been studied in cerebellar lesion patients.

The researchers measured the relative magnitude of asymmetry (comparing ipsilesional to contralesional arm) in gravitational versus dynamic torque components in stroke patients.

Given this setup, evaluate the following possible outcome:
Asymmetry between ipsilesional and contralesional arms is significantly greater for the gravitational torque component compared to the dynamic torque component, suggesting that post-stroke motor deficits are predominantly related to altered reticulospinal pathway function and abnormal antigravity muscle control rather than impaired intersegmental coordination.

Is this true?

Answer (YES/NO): NO